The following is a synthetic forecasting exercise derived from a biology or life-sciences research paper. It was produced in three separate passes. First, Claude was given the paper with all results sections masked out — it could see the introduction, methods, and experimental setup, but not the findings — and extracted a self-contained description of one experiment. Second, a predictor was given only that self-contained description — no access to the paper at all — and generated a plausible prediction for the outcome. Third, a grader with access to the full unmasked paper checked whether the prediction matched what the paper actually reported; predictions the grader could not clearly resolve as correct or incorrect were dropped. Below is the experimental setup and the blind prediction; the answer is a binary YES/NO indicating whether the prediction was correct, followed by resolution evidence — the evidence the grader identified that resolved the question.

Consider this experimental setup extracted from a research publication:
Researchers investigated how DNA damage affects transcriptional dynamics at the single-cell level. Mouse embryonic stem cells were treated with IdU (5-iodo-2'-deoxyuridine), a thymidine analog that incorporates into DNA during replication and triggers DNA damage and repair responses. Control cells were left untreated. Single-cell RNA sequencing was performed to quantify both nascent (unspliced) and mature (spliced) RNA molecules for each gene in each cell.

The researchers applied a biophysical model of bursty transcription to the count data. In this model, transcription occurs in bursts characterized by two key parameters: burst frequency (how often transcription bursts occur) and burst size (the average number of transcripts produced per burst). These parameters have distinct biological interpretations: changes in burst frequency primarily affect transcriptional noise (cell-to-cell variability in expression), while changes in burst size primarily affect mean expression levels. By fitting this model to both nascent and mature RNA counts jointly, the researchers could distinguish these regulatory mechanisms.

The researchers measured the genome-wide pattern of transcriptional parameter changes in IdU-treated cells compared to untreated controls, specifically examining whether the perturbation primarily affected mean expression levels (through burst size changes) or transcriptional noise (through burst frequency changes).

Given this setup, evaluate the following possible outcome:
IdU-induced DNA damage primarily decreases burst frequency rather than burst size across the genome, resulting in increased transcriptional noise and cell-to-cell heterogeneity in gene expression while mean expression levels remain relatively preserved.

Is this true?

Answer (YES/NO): YES